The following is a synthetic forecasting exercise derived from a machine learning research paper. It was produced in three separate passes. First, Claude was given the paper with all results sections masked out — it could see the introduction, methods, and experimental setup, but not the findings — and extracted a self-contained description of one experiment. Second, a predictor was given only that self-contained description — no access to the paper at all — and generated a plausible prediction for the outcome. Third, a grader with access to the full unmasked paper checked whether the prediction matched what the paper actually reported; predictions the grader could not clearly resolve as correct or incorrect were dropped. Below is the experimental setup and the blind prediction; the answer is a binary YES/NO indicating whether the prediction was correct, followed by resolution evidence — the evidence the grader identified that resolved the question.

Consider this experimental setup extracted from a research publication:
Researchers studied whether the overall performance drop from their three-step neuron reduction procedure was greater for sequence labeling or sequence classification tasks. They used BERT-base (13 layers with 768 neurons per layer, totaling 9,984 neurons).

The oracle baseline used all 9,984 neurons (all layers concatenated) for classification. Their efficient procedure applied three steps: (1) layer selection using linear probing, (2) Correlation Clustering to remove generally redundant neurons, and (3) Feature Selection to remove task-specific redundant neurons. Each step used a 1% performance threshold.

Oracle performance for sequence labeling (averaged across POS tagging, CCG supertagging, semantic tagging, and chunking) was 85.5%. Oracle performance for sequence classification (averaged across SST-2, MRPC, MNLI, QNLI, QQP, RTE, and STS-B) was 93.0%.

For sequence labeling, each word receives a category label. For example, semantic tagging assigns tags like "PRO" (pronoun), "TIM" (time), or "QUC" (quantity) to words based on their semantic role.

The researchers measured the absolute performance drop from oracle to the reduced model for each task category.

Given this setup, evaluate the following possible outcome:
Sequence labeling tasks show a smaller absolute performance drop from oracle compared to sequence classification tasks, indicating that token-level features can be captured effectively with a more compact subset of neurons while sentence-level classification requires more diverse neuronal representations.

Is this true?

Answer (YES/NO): NO